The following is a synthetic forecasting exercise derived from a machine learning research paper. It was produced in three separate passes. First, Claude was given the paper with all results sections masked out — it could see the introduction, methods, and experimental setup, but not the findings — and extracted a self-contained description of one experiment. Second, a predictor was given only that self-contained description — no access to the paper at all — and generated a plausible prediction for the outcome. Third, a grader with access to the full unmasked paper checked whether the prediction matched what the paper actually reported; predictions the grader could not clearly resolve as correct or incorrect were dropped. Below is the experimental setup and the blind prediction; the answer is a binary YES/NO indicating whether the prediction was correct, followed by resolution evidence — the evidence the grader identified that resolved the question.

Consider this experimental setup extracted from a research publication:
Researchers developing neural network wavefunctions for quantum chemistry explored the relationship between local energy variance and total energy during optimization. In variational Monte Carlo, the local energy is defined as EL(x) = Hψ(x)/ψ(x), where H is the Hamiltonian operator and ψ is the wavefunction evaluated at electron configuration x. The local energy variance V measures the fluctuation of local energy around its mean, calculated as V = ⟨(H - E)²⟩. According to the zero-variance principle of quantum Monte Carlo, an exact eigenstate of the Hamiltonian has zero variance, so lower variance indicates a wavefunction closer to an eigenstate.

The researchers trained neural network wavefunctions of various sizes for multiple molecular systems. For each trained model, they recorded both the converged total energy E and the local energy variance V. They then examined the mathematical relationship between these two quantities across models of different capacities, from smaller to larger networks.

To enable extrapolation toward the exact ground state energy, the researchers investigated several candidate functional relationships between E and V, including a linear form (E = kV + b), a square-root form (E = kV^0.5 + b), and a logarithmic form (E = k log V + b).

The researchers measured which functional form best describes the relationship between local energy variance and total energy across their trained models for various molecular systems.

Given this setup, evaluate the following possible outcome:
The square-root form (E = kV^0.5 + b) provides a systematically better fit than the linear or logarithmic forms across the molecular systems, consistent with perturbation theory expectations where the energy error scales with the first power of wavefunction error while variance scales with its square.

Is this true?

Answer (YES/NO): NO